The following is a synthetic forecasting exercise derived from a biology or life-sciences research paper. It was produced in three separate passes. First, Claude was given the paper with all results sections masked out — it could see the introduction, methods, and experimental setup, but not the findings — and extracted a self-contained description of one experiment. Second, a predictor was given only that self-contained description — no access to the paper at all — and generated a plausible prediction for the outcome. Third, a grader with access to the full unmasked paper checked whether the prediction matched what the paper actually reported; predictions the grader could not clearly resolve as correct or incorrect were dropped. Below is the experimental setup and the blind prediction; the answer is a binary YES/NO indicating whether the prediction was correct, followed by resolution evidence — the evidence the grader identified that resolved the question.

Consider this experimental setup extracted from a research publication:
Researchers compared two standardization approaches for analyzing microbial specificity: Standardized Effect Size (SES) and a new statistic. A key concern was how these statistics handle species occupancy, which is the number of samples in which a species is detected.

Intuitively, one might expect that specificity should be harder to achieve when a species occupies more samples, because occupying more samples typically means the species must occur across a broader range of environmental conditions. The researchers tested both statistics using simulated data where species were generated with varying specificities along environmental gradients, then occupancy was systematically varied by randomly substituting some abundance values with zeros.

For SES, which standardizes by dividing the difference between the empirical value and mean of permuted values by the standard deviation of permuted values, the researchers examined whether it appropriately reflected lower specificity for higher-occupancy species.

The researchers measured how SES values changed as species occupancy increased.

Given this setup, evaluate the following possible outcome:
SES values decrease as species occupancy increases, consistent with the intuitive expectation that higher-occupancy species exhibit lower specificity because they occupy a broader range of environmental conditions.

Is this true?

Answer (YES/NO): NO